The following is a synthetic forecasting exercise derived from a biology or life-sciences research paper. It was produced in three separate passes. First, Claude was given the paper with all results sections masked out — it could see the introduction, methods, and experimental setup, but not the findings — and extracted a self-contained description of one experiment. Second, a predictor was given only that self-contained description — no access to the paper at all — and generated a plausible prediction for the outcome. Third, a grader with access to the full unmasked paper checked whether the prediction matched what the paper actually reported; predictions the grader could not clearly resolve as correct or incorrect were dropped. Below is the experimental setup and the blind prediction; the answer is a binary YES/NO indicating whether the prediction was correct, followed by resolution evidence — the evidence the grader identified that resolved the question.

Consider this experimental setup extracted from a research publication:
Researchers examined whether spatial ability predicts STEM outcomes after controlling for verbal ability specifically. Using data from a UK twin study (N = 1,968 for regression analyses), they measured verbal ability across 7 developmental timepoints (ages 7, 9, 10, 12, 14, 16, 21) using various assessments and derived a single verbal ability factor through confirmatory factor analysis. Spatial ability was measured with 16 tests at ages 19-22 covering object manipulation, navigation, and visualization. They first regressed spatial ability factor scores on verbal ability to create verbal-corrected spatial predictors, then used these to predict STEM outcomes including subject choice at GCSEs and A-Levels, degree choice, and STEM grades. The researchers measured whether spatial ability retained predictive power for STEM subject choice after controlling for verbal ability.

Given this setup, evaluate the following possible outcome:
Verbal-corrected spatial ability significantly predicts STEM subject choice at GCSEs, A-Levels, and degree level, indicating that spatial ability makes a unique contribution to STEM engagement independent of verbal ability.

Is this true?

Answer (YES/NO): YES